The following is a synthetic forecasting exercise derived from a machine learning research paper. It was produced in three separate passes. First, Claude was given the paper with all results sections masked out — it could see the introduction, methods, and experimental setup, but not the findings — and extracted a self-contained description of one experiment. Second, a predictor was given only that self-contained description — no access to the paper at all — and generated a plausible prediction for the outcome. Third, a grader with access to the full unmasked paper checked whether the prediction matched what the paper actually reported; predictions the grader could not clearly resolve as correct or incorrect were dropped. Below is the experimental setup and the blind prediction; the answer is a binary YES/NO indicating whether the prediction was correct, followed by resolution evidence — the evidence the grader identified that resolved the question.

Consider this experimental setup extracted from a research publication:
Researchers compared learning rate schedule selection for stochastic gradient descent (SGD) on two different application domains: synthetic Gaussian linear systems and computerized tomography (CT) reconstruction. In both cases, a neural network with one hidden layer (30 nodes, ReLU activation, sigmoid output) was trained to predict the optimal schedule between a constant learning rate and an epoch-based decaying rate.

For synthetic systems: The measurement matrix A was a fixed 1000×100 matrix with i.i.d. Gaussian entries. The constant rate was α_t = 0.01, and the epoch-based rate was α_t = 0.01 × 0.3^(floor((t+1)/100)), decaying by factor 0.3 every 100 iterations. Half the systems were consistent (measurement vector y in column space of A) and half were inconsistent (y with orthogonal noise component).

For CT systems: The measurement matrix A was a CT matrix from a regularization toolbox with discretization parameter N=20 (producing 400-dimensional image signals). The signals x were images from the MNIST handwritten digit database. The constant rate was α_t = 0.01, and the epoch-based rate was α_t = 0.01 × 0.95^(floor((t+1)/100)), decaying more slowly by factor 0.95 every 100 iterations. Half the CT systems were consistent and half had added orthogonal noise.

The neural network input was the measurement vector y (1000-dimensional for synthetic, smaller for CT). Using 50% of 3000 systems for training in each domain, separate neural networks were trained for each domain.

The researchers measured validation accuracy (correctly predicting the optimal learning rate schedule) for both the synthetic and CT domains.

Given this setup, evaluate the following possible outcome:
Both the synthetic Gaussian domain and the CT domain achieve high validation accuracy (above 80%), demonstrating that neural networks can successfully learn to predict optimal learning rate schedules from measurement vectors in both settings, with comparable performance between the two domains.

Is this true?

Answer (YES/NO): NO